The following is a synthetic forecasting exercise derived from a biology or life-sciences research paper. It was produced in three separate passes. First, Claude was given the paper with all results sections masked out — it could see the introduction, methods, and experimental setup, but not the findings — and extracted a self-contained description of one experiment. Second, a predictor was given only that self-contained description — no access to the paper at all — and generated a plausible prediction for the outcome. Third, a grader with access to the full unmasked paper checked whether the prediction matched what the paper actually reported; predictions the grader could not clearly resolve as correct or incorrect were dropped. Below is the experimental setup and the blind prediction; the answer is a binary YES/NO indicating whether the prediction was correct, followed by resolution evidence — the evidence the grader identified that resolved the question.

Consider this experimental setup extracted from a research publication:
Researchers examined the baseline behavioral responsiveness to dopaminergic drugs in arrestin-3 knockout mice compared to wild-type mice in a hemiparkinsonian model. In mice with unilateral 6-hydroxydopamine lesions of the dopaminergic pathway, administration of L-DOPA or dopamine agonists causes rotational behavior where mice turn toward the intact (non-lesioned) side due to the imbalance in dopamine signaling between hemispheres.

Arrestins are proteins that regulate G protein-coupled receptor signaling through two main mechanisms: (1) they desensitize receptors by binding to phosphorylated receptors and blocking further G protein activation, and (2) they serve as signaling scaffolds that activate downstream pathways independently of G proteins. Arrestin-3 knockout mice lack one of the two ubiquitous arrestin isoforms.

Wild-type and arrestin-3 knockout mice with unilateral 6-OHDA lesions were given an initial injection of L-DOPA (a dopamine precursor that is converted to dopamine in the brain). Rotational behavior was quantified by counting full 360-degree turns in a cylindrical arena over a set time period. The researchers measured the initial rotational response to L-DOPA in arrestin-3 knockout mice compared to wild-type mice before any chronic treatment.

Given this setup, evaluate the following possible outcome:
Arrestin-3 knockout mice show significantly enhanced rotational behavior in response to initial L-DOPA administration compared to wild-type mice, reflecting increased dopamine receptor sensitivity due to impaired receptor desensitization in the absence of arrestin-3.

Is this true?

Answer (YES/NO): NO